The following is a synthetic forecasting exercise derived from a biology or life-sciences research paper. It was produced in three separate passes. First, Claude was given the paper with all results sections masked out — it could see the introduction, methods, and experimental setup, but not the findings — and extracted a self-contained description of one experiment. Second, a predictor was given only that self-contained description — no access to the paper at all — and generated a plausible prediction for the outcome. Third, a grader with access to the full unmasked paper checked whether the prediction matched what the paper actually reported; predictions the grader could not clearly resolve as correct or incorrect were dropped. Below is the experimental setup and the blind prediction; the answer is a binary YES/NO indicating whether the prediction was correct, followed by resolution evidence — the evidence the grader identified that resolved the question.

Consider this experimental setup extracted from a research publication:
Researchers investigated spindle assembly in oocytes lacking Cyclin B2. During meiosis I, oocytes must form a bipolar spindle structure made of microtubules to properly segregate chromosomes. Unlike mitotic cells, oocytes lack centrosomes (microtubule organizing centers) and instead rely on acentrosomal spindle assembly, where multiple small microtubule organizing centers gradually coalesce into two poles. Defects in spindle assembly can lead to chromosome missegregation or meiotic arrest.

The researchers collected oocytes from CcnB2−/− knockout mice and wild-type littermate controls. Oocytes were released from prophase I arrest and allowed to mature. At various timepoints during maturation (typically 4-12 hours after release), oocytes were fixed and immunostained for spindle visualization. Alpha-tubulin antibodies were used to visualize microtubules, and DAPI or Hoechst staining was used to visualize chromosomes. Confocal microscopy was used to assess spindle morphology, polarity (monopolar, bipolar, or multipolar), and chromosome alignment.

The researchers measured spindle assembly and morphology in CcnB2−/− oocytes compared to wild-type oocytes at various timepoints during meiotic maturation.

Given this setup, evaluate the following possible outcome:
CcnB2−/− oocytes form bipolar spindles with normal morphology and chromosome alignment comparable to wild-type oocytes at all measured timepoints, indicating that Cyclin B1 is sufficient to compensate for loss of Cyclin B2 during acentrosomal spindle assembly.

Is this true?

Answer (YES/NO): NO